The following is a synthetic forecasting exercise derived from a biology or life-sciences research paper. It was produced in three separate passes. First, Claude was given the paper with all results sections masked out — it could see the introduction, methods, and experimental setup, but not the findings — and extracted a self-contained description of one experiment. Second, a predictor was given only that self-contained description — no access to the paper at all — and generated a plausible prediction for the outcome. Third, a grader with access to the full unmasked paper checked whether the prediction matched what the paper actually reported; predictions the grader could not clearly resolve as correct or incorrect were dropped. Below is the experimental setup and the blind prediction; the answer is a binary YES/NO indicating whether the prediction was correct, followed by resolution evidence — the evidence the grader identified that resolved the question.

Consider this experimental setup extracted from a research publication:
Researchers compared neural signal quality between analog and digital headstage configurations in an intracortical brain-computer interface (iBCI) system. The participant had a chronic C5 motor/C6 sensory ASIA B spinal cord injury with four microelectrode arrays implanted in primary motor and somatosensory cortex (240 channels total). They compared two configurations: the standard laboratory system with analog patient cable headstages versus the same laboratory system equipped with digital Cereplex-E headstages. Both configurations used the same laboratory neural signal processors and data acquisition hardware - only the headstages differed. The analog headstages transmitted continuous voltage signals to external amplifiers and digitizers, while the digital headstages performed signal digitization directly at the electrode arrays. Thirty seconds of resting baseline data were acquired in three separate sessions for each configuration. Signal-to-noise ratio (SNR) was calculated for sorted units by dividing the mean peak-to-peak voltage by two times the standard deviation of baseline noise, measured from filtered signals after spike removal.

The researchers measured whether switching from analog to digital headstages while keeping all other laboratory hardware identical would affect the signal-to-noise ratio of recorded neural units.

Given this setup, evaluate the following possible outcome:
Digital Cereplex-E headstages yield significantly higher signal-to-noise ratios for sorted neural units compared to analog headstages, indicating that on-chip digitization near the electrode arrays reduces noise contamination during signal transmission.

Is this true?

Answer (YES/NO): YES